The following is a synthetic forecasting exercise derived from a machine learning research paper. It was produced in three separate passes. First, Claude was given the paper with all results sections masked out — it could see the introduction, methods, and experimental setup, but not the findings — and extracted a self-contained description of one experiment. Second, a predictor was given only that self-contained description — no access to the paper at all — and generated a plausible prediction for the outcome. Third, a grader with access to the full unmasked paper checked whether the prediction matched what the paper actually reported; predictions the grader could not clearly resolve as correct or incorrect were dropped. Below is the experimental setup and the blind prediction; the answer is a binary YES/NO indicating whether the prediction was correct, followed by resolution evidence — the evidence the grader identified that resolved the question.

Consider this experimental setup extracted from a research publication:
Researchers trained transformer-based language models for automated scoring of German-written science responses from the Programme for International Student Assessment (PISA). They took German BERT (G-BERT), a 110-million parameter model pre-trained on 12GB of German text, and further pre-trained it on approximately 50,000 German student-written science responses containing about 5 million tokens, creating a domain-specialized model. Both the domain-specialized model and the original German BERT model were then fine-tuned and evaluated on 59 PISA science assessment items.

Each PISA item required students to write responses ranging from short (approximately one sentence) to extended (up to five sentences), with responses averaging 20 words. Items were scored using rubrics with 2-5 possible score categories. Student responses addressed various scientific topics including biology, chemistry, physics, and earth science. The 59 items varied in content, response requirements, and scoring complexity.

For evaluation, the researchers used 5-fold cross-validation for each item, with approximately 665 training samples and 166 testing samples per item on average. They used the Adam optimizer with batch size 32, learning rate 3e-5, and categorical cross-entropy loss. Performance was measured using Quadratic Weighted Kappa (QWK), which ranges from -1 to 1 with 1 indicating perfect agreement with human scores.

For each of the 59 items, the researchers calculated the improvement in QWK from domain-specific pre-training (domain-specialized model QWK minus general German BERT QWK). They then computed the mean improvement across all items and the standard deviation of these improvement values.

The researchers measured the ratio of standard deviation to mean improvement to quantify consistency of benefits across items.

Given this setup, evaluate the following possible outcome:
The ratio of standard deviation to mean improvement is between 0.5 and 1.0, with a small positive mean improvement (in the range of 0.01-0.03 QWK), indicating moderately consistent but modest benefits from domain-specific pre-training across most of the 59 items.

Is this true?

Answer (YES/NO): NO